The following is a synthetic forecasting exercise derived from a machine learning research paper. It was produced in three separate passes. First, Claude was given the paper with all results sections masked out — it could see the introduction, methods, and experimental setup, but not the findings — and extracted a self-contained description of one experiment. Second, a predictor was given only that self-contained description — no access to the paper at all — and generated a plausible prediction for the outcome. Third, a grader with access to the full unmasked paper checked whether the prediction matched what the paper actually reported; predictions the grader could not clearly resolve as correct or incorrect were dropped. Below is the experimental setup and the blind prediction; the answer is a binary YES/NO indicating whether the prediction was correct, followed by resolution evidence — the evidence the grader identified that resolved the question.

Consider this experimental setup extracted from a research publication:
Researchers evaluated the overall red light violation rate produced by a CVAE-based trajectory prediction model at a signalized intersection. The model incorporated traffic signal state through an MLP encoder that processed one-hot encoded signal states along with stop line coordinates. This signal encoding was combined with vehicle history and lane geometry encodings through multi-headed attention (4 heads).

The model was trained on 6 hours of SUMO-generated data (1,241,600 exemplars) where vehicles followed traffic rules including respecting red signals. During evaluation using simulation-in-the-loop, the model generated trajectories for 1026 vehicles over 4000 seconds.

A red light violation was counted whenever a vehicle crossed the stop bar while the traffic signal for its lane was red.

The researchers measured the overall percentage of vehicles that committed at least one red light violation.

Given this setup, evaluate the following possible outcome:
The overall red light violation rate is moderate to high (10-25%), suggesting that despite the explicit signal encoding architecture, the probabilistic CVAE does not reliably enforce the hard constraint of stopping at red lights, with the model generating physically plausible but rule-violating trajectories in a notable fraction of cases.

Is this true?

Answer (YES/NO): YES